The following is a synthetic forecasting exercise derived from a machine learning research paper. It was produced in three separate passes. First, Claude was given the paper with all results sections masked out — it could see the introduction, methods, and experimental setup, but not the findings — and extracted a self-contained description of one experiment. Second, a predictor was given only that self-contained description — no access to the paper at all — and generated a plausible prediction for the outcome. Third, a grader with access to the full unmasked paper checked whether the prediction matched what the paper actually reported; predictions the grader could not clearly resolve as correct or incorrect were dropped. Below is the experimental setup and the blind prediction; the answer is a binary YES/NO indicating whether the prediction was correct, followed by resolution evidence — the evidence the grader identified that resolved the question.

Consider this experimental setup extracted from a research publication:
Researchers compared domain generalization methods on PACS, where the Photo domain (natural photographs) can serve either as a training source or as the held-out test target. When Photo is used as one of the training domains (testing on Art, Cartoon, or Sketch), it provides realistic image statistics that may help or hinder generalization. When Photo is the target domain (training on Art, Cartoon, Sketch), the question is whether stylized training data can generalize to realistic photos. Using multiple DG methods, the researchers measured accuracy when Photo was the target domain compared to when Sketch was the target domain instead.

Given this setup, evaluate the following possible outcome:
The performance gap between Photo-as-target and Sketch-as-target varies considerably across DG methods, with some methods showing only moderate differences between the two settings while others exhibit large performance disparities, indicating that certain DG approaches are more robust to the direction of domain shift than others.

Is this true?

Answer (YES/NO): YES